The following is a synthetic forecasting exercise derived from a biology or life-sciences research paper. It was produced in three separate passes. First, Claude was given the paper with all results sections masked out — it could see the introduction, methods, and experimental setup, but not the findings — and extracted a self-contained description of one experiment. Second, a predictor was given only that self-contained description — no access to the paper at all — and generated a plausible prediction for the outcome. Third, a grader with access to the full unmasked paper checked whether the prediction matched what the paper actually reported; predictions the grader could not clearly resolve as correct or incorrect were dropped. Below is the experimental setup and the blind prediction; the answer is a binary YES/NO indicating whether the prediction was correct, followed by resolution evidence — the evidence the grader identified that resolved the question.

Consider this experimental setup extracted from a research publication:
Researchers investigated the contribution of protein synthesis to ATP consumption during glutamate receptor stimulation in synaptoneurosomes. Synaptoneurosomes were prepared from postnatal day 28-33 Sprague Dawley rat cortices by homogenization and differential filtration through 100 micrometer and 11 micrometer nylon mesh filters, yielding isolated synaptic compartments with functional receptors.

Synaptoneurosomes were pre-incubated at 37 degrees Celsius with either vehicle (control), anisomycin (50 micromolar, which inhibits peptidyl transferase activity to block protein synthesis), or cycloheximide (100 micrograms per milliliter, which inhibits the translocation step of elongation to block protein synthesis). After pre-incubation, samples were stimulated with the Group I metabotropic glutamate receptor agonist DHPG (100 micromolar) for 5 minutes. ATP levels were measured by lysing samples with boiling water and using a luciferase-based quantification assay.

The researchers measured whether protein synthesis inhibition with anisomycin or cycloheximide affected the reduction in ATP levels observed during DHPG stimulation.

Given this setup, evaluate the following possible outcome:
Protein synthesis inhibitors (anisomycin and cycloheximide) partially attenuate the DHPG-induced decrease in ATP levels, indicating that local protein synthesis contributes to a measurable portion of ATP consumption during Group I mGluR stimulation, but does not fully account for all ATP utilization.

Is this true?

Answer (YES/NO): NO